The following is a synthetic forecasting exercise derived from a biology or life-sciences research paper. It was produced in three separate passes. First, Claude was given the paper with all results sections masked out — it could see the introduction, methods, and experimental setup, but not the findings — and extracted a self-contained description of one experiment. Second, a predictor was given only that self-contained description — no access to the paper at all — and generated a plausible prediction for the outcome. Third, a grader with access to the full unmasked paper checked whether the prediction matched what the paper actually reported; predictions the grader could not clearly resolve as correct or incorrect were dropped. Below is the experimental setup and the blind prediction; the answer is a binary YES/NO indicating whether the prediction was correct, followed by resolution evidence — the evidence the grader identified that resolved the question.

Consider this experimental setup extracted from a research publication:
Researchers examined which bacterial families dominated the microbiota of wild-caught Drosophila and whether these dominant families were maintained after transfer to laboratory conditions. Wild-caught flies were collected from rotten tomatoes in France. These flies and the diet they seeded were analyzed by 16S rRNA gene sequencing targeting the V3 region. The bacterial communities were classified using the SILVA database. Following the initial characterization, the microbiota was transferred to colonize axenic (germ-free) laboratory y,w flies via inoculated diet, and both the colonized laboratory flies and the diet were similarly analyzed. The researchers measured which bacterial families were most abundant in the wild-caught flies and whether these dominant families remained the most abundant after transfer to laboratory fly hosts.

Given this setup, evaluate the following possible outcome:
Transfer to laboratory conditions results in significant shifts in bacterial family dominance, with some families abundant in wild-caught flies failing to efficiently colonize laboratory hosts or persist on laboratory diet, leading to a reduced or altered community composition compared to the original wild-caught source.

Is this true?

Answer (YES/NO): NO